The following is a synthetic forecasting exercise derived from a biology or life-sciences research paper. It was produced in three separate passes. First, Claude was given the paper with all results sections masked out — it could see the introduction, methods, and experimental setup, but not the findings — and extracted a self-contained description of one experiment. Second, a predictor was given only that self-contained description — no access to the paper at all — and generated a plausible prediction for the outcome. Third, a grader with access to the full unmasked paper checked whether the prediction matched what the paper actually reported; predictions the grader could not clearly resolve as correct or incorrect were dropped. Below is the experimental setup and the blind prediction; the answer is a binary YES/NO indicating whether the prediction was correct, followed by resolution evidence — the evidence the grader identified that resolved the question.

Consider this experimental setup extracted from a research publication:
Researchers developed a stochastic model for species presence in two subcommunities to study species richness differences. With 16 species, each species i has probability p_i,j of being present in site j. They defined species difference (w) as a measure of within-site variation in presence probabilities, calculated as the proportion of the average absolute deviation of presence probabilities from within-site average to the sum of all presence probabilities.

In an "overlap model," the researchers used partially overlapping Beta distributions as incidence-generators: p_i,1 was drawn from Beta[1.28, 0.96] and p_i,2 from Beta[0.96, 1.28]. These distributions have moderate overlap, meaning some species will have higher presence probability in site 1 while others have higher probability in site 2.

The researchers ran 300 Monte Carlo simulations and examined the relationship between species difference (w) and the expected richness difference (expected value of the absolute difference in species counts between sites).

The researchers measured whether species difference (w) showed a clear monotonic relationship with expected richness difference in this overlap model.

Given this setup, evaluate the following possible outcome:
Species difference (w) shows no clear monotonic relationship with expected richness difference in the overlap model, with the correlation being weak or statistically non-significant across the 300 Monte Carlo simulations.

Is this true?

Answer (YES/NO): YES